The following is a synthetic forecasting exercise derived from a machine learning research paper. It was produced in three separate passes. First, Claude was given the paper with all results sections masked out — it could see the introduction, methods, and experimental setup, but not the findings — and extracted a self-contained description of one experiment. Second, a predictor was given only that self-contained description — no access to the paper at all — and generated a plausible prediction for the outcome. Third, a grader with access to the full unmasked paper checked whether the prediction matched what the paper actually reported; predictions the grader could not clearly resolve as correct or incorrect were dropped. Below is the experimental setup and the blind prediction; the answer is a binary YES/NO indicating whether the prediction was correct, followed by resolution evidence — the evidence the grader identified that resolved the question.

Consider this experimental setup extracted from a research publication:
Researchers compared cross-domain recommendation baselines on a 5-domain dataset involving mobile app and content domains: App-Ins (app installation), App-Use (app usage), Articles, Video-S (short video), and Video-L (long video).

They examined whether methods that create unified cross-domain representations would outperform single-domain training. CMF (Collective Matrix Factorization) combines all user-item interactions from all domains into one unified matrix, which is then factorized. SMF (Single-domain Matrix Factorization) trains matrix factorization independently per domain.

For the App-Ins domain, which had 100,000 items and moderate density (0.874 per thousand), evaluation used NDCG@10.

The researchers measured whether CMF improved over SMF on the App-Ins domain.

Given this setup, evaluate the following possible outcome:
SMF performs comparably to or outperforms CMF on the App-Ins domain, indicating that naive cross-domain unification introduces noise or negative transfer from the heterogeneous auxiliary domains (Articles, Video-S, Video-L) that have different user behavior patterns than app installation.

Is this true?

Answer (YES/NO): YES